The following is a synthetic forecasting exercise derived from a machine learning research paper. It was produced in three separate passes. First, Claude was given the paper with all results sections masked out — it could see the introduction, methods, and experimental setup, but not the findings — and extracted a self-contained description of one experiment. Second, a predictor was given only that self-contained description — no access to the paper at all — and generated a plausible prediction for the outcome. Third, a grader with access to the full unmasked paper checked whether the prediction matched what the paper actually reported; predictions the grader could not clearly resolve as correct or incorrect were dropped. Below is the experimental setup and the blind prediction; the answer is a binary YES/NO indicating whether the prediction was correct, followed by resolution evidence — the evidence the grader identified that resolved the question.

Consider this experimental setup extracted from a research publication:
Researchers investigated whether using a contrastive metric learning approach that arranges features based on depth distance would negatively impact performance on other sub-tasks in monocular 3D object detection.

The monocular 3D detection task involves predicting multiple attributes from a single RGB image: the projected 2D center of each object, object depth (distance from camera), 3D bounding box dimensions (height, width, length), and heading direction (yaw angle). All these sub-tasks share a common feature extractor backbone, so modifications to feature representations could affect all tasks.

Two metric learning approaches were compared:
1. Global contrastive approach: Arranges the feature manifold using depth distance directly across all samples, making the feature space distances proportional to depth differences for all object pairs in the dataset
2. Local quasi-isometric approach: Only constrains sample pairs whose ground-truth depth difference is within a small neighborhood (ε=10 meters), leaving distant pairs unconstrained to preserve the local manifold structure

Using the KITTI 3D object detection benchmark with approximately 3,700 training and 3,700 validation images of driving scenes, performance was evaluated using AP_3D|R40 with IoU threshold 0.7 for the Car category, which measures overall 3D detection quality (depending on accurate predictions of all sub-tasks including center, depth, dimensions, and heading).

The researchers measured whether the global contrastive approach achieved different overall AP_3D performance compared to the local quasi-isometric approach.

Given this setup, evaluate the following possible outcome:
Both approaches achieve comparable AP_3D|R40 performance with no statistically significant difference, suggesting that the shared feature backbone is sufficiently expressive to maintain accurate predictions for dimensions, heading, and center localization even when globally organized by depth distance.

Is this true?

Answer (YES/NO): NO